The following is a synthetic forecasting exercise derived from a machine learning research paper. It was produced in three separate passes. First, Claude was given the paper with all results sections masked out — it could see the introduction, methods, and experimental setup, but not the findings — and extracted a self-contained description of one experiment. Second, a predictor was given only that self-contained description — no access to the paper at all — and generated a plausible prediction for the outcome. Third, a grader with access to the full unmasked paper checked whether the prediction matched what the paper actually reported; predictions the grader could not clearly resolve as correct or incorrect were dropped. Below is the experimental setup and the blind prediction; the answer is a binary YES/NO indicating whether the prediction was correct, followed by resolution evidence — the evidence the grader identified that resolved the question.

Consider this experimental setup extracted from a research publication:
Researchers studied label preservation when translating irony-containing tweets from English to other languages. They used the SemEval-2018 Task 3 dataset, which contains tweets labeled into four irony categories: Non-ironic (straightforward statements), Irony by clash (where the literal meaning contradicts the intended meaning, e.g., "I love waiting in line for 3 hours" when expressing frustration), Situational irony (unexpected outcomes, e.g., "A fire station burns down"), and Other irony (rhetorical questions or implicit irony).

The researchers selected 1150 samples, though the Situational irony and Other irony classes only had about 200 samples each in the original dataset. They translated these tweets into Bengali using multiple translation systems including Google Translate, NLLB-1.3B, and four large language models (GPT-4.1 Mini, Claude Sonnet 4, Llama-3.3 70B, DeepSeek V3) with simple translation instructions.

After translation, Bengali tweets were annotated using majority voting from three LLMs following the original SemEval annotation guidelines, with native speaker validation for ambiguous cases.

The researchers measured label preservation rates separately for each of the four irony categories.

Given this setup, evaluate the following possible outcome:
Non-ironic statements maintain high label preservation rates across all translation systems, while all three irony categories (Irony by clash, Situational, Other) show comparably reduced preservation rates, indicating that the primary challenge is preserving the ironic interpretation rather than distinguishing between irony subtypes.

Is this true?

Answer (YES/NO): NO